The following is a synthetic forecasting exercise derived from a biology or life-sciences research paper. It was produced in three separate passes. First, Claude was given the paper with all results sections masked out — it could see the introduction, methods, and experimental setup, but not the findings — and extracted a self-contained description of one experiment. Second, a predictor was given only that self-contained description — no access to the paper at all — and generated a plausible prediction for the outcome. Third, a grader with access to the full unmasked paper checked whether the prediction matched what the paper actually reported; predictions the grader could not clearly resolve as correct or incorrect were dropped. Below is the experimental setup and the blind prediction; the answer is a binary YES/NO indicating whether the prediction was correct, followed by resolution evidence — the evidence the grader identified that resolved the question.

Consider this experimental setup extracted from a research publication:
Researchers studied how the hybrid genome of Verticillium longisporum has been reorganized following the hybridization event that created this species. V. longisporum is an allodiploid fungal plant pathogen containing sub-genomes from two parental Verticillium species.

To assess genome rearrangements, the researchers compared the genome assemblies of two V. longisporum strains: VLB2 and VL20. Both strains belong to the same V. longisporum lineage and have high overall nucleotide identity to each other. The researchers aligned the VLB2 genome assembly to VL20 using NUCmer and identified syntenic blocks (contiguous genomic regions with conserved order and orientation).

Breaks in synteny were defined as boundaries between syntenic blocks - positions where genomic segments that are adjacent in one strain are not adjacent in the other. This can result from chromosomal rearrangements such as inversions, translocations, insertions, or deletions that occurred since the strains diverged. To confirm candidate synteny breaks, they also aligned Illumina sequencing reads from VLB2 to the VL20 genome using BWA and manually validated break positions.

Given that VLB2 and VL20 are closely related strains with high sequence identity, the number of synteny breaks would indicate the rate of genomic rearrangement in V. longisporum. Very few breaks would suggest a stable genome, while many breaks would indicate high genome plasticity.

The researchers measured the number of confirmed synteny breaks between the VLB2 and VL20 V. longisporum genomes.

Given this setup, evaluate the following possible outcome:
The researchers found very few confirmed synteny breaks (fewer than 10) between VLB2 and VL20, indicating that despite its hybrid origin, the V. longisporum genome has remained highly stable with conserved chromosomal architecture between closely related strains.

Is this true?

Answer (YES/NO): NO